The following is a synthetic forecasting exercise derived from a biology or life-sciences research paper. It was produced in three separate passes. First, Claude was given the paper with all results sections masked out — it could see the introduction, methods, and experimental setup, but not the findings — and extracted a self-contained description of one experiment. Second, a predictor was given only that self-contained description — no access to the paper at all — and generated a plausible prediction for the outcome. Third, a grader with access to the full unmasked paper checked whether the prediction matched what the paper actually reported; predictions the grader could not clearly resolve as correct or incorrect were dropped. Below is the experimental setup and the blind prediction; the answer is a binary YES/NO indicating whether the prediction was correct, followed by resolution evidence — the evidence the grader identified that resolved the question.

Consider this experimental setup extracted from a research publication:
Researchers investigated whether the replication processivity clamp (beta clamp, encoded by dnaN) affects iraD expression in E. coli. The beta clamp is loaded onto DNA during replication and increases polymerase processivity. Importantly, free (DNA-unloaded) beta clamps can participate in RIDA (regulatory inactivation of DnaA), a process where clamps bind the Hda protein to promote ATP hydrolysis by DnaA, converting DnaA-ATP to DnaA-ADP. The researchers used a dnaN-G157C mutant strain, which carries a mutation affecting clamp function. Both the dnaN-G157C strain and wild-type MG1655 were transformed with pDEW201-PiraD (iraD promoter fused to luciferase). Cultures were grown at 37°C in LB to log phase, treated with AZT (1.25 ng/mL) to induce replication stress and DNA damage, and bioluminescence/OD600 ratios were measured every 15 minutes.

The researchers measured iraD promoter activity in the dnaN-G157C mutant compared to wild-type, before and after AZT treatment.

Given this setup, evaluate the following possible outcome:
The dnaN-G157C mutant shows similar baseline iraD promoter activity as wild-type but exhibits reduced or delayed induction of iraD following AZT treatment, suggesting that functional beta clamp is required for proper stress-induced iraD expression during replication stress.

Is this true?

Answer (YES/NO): NO